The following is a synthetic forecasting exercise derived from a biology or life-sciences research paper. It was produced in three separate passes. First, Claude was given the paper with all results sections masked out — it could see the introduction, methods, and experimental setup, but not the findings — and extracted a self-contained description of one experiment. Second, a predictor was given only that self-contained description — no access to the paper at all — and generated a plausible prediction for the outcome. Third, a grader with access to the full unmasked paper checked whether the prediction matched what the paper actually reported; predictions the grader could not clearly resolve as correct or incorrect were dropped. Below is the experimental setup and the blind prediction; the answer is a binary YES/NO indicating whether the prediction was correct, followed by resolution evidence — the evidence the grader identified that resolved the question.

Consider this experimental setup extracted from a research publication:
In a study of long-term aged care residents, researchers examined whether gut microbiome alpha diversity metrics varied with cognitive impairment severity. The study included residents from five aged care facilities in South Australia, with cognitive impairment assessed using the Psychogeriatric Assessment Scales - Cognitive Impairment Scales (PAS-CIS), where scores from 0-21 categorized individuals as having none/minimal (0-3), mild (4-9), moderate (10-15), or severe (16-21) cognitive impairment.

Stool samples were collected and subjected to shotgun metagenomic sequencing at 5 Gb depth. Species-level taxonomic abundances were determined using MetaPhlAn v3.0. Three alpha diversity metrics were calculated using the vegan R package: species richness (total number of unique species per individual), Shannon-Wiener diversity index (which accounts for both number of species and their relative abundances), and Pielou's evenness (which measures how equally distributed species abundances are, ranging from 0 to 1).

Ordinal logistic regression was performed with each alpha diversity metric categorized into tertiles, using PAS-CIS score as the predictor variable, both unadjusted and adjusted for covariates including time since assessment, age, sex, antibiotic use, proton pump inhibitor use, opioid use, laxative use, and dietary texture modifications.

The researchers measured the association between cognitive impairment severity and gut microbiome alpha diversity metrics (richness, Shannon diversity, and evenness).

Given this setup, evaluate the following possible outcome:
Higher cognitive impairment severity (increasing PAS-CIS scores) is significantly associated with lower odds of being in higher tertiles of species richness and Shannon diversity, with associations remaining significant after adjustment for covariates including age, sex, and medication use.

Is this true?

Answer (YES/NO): NO